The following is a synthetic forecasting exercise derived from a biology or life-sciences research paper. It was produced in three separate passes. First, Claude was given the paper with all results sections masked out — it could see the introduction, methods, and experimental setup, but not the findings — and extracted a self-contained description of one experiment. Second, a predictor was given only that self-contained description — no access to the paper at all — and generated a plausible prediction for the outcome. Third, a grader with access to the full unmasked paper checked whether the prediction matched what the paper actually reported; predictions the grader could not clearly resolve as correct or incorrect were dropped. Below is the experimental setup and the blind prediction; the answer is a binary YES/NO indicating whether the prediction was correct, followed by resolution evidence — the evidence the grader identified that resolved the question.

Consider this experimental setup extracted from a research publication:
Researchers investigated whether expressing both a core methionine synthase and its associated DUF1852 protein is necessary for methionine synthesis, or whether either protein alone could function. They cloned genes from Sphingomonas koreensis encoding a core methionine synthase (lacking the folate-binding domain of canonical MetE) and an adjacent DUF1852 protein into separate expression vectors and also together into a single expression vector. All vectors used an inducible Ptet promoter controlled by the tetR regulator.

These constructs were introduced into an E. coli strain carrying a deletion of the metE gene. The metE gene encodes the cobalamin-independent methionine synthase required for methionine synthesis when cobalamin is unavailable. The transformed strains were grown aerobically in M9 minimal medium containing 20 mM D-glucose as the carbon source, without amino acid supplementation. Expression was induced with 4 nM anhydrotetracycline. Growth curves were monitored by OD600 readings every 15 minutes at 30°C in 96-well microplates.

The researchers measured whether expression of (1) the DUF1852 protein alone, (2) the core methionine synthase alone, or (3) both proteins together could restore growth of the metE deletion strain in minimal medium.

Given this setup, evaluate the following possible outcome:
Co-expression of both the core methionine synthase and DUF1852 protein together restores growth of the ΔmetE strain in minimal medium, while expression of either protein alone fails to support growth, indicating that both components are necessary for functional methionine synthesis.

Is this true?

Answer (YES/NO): YES